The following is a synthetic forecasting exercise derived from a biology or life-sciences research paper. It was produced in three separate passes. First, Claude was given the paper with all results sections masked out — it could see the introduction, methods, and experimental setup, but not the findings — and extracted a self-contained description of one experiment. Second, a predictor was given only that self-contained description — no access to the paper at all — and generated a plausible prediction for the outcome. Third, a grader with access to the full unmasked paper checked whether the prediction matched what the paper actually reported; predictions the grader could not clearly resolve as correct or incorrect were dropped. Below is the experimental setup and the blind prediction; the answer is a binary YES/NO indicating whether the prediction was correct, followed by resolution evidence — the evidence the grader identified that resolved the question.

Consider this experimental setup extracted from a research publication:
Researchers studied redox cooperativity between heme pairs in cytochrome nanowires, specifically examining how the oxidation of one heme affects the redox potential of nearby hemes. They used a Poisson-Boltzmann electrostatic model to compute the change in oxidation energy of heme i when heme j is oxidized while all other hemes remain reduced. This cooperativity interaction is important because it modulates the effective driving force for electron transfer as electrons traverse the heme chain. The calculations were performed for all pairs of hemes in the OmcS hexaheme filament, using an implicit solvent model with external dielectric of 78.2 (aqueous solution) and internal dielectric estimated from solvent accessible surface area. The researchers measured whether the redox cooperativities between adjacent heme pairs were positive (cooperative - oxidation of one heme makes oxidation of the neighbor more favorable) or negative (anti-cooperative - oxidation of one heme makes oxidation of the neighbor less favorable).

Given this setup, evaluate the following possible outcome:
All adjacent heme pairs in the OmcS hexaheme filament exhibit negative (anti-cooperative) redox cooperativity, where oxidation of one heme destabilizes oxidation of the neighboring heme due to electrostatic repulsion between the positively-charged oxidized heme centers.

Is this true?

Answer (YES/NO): YES